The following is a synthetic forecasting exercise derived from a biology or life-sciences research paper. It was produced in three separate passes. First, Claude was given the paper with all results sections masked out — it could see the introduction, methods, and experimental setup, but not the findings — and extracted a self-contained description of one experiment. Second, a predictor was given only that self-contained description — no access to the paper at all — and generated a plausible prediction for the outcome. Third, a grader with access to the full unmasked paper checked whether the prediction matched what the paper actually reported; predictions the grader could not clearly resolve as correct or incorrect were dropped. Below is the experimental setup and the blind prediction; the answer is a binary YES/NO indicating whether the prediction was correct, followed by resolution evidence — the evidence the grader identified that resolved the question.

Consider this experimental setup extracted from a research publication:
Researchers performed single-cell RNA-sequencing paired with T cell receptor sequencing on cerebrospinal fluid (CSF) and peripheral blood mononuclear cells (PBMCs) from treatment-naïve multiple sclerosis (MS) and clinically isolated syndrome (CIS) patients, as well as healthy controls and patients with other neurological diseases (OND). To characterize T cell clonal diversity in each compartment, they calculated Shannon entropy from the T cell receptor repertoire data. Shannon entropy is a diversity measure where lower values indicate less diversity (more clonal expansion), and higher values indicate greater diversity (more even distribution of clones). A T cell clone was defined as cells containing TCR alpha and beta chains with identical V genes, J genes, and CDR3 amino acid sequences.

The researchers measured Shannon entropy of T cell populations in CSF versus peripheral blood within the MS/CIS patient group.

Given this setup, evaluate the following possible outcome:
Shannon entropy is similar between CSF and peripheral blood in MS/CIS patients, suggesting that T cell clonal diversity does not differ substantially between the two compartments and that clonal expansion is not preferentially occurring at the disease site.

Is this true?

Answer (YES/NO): NO